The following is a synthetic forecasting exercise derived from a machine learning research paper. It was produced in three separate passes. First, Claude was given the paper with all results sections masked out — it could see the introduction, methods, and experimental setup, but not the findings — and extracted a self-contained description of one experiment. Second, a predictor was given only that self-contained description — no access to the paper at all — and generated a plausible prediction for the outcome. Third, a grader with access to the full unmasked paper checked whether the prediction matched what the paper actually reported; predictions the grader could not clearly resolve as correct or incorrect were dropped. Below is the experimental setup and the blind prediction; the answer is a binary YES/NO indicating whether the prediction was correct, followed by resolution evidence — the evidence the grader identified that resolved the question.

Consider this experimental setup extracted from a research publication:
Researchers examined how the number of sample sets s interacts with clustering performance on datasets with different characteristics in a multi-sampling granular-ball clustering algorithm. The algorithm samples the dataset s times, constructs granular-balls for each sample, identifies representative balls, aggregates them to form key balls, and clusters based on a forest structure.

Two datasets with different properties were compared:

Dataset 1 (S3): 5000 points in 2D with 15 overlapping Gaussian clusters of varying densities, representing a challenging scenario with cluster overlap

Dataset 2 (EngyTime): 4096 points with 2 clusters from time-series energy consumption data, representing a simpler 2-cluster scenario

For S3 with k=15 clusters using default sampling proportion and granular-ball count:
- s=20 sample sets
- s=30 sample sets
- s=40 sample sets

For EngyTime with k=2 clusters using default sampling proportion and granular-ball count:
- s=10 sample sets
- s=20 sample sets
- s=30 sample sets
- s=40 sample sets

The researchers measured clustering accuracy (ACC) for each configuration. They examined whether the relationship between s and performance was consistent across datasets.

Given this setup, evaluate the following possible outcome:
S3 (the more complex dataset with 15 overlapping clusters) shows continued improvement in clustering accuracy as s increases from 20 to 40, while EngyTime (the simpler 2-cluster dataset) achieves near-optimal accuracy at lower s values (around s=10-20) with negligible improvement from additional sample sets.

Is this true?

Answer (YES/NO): NO